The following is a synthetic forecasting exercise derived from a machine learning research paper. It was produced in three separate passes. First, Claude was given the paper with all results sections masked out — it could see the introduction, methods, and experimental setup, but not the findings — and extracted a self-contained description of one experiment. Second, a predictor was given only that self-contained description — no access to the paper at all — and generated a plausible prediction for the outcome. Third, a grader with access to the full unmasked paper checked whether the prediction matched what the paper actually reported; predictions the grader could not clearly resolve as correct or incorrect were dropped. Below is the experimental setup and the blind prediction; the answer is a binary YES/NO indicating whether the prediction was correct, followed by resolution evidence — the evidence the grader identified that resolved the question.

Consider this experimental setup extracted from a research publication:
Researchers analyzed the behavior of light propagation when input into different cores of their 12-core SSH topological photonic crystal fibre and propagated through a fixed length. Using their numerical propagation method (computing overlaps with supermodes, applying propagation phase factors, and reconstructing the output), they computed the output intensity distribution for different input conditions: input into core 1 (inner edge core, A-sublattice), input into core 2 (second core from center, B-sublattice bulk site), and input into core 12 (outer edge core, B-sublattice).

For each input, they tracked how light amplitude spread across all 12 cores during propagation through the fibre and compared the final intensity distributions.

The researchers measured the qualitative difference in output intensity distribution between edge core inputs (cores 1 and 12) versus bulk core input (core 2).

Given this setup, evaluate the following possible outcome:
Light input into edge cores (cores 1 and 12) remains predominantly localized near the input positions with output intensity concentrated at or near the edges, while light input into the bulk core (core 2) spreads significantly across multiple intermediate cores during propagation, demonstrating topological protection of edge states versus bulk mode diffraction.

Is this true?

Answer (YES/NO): YES